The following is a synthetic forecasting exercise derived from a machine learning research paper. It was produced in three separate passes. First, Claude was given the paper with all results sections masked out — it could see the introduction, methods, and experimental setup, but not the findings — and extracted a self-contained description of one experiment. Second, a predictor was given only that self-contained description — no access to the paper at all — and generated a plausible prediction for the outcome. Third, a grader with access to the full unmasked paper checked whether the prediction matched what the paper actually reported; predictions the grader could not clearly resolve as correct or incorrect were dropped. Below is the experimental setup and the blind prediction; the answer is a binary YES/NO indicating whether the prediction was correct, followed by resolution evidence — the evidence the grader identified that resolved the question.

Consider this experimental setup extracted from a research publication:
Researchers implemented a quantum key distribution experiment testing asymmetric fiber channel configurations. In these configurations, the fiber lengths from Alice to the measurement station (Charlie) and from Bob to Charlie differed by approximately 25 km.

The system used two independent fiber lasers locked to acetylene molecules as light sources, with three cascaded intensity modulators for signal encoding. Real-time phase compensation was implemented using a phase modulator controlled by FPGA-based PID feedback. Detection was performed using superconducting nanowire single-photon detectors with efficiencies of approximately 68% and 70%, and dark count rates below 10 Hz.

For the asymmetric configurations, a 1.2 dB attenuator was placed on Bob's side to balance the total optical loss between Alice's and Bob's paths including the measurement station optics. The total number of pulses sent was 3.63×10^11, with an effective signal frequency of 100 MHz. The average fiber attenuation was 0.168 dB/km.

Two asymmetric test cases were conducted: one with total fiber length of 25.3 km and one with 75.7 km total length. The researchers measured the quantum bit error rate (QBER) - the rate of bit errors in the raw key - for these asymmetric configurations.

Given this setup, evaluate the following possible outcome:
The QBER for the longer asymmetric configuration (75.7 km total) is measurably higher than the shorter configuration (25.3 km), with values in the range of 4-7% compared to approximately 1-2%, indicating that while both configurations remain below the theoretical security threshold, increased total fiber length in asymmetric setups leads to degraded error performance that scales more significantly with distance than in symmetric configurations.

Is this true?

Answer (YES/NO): NO